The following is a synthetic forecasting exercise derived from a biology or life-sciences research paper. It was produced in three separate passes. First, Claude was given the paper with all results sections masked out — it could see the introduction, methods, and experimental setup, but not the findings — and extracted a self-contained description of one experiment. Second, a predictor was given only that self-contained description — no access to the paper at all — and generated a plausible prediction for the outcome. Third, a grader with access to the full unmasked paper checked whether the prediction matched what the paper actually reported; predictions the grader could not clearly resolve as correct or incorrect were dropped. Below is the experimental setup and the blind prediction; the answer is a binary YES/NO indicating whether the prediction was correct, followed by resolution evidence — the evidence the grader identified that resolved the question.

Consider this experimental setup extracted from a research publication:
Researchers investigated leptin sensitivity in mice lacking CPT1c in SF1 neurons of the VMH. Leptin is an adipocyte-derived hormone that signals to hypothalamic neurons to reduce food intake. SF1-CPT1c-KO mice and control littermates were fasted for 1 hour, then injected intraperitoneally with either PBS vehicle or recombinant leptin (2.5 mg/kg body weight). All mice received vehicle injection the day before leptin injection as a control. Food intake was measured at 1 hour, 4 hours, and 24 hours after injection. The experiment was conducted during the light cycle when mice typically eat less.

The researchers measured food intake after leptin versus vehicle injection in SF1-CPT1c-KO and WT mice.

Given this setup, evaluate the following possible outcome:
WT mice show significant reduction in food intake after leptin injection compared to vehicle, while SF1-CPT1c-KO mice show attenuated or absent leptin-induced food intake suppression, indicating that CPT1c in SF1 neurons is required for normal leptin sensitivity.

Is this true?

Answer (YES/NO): NO